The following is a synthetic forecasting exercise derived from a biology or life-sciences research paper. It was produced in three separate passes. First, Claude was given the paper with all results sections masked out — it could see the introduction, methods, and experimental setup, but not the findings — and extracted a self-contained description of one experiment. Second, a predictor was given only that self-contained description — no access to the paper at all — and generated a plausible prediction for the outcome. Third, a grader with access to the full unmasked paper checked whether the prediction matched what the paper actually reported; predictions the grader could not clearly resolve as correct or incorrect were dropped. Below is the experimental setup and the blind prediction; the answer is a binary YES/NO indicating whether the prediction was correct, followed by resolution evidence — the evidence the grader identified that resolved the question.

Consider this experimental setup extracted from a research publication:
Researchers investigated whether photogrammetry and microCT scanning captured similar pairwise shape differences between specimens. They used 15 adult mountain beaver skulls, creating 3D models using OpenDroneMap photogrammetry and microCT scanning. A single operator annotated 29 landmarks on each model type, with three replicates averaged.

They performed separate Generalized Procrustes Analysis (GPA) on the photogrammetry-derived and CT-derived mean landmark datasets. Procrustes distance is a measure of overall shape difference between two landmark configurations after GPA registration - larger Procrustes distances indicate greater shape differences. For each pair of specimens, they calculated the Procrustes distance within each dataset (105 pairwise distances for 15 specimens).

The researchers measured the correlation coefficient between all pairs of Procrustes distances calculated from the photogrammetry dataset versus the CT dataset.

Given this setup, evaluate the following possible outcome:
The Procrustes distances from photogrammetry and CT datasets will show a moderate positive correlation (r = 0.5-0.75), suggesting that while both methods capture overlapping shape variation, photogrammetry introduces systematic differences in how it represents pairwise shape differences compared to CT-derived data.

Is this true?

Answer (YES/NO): NO